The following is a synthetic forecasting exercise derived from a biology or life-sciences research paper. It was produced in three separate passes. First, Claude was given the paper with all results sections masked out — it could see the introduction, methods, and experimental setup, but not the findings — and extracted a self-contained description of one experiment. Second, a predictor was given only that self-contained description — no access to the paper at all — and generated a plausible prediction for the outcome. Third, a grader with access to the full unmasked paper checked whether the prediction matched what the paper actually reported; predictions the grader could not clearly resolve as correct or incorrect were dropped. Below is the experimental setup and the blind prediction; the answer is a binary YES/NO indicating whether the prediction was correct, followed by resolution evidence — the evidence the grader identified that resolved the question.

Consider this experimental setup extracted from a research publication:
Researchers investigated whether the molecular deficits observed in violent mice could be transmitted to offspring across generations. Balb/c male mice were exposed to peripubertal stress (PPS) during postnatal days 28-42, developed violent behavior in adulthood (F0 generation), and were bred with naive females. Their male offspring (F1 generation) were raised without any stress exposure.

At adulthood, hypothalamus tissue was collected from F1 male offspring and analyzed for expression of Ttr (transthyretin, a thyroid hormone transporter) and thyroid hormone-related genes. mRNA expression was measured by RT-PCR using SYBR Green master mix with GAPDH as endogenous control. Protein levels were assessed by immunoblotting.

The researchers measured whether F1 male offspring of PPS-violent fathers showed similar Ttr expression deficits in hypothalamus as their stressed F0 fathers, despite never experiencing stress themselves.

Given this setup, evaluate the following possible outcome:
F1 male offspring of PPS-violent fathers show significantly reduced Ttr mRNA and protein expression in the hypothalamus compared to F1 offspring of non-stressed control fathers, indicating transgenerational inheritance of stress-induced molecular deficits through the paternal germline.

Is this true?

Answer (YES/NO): NO